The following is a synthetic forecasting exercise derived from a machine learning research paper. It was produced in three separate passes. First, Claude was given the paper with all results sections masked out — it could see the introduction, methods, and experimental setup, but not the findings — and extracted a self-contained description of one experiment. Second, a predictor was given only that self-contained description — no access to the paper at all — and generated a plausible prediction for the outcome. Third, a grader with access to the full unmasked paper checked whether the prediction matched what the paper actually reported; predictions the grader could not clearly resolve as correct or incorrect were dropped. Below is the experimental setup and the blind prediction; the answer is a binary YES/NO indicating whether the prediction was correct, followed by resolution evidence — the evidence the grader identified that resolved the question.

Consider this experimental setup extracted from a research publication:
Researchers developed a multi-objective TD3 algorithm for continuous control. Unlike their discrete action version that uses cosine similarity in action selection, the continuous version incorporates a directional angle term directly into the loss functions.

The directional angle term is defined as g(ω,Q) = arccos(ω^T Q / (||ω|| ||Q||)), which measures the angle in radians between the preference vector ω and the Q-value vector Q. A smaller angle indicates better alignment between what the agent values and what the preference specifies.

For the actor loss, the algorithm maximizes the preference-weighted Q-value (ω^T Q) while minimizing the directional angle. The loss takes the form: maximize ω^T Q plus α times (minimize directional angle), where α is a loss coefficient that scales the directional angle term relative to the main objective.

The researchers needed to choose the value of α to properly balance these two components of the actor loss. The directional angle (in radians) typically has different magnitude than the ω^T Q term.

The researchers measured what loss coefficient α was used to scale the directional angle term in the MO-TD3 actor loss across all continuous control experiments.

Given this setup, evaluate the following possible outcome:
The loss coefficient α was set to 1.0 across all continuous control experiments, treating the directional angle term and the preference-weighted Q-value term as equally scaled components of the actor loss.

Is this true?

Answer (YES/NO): NO